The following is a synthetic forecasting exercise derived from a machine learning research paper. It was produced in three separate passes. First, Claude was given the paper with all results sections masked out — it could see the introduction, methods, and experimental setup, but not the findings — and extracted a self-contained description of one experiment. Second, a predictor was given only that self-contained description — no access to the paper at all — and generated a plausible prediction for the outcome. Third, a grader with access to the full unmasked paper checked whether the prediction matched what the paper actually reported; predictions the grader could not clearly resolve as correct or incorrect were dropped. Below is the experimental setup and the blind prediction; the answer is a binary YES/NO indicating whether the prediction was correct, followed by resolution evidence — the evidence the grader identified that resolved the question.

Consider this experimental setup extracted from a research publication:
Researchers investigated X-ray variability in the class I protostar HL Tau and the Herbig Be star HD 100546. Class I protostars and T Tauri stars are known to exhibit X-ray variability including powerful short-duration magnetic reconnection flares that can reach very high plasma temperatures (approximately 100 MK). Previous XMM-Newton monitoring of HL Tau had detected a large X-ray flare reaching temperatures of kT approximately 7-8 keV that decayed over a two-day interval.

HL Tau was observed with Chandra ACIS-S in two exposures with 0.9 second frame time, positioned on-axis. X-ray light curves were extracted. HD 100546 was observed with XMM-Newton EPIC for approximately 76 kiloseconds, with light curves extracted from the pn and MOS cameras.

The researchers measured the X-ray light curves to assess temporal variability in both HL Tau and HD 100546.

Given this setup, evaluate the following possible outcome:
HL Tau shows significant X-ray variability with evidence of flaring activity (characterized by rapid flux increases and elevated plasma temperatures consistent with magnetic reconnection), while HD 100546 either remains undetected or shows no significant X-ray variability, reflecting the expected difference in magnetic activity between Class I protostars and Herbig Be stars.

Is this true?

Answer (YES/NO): NO